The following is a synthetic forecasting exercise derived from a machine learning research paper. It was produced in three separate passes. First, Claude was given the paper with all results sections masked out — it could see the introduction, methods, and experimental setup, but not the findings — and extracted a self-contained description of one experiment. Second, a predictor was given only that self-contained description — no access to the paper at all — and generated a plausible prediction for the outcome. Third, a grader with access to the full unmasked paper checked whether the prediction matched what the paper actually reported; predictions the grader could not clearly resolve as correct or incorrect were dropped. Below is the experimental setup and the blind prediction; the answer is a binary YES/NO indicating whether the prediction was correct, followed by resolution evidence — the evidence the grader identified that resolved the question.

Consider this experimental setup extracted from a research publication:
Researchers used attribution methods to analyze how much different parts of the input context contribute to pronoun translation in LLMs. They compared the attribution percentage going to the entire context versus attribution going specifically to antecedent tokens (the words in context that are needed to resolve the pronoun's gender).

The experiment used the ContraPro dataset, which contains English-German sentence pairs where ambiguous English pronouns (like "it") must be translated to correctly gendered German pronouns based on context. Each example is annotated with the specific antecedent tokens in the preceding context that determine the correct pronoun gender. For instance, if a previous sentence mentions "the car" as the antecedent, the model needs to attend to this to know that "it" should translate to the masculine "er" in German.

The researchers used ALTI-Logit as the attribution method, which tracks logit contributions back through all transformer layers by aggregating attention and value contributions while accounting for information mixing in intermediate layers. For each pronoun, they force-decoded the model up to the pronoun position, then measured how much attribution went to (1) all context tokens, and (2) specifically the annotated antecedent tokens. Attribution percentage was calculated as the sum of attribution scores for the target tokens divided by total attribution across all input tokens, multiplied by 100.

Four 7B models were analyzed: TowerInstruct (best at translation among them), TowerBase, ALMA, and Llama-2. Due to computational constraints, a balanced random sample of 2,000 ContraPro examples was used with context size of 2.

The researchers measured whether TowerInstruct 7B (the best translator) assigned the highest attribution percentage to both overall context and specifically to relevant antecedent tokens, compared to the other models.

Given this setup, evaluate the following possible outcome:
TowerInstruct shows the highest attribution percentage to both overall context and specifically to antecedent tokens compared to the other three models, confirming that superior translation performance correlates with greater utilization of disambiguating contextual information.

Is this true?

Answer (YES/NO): NO